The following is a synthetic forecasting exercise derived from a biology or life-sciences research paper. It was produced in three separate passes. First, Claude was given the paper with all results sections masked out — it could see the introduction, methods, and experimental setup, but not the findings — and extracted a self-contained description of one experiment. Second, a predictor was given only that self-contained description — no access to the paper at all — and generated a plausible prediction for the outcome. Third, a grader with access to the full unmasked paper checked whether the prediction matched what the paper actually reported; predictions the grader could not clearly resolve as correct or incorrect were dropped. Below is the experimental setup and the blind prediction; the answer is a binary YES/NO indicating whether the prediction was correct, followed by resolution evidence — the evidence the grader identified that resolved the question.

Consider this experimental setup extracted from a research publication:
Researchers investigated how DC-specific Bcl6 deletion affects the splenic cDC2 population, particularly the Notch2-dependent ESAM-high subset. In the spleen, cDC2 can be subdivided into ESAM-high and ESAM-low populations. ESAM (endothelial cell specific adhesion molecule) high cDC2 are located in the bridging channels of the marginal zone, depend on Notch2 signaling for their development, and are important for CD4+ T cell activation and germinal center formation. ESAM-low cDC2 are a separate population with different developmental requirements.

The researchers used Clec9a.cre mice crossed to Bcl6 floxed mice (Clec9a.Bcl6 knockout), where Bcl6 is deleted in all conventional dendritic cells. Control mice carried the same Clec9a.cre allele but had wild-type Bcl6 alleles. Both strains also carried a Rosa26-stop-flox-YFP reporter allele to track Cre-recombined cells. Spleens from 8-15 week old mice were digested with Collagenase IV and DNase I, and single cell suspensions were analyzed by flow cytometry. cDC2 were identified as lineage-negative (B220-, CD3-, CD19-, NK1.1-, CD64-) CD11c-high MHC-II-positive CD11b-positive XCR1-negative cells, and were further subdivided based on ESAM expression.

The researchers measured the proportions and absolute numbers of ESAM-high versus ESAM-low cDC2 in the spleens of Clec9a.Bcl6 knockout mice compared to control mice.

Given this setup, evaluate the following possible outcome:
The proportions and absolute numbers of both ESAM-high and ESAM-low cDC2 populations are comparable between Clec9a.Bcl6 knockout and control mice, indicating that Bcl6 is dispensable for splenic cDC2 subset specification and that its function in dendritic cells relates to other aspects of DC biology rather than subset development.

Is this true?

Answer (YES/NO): NO